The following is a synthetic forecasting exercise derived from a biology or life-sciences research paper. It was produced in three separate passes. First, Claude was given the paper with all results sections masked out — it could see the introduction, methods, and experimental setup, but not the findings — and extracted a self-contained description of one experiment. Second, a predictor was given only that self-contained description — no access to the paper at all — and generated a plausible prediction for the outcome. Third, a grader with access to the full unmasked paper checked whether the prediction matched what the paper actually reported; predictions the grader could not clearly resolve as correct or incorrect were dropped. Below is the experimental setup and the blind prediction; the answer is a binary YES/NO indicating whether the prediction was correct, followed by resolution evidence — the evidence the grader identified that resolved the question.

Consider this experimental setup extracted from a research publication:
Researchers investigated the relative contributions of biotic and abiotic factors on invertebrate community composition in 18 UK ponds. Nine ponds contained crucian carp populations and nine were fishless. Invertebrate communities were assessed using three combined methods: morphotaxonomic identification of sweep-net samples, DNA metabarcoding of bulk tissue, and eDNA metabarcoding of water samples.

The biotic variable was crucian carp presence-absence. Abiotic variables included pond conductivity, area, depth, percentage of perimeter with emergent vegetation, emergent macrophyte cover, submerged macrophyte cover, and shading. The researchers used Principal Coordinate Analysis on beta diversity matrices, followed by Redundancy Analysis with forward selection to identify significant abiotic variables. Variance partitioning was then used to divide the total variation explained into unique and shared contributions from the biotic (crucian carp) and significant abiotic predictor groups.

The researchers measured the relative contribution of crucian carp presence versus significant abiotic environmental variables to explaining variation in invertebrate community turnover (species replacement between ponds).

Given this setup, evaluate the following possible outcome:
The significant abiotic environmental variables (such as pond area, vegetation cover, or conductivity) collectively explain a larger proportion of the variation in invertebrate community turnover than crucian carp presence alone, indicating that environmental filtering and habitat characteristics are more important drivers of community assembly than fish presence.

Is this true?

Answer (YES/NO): NO